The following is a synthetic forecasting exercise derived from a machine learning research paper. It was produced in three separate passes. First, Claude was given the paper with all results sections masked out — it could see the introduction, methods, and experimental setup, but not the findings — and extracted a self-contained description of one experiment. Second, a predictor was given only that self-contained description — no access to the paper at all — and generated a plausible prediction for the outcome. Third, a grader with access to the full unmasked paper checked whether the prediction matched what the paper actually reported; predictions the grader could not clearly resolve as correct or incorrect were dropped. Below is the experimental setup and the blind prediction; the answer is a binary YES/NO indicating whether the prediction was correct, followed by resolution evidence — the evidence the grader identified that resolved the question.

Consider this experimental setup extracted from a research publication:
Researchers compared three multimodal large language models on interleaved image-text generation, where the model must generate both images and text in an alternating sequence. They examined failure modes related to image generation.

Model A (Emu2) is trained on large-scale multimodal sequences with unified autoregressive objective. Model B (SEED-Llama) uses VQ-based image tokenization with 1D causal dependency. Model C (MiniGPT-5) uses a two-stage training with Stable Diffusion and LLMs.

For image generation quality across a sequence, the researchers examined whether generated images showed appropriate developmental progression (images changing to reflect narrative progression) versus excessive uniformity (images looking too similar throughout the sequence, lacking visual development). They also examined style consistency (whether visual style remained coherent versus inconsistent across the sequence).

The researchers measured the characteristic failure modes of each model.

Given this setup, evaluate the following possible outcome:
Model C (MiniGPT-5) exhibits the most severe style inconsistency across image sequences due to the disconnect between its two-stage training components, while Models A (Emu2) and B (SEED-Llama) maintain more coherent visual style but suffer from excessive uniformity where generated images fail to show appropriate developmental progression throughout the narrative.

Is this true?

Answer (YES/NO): NO